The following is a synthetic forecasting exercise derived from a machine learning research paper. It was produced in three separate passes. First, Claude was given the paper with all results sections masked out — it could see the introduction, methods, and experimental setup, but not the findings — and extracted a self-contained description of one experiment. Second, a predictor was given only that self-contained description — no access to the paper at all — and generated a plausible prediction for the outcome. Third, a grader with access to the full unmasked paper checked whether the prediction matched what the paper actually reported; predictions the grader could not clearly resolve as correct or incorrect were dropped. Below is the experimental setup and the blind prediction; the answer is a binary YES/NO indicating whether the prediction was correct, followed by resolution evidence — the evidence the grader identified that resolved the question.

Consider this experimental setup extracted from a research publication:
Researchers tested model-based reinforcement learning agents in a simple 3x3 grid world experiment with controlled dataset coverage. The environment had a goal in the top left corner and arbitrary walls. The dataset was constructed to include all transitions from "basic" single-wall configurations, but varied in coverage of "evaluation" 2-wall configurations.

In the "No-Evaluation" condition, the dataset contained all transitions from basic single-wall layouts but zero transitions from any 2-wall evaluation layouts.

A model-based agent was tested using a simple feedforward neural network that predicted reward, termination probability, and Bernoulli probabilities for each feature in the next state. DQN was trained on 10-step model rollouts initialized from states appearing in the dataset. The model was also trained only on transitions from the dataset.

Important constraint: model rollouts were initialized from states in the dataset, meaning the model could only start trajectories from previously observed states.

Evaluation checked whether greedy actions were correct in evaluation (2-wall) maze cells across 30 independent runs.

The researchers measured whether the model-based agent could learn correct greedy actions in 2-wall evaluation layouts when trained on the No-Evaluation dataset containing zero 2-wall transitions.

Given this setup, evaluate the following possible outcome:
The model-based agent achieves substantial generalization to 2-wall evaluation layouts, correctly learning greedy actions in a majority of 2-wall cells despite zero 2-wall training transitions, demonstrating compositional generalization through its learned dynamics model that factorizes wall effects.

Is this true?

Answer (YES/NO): NO